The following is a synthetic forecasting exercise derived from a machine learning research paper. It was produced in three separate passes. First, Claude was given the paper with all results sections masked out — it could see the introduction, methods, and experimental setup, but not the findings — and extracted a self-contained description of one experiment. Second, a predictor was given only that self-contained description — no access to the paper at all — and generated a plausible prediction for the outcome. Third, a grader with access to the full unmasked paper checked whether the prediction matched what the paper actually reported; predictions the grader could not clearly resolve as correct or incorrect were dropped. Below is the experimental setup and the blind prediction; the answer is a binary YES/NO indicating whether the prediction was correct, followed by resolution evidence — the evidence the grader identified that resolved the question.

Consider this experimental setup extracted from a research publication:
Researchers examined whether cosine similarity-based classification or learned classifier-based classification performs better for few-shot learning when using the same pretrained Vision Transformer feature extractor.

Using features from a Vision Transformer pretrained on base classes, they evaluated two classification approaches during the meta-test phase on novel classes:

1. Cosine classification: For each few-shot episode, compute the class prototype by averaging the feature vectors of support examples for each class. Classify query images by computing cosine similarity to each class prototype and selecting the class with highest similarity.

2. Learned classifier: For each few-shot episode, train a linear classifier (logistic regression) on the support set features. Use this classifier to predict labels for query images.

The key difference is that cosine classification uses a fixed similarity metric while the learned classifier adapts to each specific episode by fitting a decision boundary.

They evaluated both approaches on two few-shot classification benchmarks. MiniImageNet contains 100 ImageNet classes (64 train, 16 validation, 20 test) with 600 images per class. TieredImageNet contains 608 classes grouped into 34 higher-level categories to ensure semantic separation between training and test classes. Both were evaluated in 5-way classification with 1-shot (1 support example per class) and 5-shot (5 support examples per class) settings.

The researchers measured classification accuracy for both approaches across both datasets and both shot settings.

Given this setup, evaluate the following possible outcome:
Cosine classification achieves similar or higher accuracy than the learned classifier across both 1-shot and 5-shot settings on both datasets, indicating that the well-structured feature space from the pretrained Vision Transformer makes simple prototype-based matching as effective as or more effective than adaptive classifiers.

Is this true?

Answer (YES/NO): NO